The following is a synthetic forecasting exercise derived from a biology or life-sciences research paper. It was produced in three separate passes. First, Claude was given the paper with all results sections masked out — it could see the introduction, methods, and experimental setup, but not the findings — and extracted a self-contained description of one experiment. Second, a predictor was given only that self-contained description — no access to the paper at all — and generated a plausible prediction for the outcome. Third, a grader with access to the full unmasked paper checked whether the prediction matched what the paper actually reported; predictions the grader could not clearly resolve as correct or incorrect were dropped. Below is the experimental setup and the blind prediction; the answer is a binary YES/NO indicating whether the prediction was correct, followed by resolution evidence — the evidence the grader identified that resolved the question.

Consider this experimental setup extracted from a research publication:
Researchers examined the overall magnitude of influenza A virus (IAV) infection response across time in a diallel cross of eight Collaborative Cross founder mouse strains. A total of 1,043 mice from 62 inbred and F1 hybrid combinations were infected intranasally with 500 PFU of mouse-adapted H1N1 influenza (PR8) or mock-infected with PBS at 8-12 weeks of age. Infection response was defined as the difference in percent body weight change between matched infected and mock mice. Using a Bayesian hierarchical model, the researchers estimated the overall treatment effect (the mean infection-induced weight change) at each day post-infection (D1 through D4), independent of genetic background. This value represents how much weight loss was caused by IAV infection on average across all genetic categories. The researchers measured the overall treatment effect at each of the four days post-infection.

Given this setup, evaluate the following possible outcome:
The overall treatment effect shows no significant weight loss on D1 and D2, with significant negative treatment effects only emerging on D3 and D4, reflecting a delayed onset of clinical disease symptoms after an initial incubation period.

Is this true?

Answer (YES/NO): NO